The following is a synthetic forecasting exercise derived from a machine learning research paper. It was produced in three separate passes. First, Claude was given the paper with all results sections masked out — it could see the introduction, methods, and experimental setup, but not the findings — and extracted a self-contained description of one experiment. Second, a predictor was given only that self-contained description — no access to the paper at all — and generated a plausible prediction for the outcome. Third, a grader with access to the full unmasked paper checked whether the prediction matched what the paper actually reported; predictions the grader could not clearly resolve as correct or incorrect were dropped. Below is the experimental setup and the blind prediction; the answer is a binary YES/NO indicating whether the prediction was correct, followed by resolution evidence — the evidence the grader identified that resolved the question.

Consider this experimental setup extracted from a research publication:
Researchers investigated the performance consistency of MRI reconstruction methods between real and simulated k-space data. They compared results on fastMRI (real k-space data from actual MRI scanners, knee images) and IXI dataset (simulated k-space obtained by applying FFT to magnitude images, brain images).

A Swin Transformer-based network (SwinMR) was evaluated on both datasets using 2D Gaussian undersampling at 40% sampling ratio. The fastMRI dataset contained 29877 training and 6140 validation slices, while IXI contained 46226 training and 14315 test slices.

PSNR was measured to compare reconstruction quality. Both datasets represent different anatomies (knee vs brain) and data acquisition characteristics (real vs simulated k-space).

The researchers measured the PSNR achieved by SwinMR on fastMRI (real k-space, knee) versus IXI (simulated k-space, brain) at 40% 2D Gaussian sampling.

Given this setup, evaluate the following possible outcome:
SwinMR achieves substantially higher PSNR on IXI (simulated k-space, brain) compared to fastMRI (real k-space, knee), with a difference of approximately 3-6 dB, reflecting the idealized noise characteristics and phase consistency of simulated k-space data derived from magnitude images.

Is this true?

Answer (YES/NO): YES